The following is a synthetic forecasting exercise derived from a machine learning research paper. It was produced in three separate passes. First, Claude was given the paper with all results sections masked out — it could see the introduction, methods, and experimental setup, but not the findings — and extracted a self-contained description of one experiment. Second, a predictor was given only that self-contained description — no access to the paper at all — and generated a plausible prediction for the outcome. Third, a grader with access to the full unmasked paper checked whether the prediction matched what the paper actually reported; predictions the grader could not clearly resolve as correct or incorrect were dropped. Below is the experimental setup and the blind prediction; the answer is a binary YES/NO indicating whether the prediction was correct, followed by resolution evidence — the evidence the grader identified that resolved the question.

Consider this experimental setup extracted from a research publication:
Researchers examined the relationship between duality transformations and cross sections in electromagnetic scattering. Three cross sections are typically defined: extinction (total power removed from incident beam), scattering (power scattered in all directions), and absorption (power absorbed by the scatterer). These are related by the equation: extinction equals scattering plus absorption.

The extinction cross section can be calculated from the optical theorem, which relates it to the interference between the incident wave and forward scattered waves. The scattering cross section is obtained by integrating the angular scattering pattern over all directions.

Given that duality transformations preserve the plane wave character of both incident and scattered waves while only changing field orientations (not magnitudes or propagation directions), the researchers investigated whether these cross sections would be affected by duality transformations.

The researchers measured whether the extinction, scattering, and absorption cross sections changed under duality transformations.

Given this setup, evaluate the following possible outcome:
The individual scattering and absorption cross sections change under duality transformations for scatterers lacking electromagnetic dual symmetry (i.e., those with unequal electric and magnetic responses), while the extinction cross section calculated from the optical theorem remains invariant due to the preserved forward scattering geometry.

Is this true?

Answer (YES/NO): NO